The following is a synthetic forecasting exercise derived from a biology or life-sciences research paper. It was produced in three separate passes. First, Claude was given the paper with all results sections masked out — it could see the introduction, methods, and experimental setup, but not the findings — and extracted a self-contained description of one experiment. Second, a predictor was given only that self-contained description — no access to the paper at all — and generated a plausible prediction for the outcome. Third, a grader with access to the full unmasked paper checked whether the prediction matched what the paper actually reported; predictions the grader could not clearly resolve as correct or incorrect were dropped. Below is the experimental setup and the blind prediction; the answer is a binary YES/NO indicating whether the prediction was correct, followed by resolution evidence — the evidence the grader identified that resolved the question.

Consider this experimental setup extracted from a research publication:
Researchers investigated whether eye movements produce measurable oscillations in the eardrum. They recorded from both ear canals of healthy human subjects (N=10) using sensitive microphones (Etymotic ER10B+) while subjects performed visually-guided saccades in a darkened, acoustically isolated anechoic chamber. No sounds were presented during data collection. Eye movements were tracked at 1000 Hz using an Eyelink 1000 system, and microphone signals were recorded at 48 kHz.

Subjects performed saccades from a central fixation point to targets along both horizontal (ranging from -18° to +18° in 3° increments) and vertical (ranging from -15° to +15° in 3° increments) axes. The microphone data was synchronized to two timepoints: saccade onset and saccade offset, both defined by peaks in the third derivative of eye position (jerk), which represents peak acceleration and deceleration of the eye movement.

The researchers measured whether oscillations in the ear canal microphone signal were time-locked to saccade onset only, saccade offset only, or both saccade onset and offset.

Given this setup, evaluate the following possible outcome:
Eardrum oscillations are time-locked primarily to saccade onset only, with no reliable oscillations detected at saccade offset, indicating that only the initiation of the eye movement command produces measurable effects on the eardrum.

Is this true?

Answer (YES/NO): NO